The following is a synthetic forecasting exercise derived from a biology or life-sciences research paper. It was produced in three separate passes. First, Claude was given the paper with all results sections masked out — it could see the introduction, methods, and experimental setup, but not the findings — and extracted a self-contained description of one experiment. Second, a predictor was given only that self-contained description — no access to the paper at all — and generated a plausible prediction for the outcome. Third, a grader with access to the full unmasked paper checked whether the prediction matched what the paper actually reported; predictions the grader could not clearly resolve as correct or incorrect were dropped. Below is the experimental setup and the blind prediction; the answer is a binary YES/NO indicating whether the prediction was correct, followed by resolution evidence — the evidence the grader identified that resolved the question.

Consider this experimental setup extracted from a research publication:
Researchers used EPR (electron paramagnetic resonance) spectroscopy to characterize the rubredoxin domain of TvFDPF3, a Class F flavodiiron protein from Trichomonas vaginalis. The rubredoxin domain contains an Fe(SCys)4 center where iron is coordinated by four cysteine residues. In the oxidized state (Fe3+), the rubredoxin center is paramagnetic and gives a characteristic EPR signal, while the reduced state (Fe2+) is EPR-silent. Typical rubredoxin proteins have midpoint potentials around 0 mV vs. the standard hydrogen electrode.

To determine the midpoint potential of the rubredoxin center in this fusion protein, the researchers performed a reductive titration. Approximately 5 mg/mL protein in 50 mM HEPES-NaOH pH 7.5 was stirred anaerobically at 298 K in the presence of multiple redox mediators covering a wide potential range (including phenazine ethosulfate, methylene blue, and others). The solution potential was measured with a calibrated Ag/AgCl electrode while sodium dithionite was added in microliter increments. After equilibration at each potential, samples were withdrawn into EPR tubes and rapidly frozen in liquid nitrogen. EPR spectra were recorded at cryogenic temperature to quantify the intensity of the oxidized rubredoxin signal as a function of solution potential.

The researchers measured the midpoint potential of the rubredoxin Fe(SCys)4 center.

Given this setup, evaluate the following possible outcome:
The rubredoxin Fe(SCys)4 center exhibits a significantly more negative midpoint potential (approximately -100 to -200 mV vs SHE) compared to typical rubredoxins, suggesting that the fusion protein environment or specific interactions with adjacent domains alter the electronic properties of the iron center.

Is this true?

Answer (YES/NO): NO